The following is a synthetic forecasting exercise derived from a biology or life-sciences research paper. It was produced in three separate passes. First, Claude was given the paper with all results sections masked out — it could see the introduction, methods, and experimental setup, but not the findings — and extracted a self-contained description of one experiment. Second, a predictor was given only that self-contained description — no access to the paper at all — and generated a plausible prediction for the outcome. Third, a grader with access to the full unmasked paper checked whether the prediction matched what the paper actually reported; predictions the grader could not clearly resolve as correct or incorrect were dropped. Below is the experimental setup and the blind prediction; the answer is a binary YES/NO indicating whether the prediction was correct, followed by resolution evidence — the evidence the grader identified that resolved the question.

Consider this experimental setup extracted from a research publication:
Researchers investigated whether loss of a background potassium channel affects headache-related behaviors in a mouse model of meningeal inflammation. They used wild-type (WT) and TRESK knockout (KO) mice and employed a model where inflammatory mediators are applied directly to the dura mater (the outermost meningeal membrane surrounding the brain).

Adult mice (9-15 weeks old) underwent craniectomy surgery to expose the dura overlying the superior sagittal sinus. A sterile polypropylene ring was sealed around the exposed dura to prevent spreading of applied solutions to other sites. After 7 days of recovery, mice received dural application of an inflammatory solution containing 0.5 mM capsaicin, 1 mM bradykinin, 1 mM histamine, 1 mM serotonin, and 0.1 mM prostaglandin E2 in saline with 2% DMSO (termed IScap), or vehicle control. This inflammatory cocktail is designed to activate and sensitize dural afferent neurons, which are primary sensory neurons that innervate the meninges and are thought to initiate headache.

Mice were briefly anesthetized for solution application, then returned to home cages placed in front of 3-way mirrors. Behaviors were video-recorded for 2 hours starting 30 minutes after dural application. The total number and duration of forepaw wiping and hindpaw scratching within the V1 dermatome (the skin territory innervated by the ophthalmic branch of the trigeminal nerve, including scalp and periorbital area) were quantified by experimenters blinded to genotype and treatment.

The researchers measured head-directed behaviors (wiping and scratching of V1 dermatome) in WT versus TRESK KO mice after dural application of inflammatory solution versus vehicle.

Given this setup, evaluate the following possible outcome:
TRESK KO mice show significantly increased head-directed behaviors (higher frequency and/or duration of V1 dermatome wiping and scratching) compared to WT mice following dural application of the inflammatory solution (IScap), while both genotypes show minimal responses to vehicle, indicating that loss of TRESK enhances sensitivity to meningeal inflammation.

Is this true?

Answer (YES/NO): YES